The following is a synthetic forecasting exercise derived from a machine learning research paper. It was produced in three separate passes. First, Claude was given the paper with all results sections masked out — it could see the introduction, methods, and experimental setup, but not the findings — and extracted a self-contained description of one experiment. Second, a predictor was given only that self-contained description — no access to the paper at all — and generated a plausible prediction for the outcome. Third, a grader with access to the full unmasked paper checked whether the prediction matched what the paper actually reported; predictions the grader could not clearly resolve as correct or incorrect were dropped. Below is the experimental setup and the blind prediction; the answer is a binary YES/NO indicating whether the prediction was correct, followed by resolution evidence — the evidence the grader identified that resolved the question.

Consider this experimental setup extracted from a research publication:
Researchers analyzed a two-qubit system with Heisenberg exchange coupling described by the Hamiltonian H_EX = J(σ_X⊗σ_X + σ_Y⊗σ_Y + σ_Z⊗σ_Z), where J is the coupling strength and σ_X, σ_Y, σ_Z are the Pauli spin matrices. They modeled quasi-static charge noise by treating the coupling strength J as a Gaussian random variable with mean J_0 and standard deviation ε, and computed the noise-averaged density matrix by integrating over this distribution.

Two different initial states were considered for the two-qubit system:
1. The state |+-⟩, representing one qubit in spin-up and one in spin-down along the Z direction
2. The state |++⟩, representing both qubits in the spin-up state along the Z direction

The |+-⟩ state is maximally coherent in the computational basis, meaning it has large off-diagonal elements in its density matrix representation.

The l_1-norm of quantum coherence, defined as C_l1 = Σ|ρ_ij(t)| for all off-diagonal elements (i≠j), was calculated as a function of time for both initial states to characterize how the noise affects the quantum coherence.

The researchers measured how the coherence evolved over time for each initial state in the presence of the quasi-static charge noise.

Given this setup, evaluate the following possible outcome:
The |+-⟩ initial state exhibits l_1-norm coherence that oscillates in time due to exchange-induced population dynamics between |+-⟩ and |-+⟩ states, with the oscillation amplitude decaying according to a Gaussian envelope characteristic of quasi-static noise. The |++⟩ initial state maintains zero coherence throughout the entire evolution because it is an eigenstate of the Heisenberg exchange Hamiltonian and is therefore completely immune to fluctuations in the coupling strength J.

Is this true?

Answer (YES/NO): NO